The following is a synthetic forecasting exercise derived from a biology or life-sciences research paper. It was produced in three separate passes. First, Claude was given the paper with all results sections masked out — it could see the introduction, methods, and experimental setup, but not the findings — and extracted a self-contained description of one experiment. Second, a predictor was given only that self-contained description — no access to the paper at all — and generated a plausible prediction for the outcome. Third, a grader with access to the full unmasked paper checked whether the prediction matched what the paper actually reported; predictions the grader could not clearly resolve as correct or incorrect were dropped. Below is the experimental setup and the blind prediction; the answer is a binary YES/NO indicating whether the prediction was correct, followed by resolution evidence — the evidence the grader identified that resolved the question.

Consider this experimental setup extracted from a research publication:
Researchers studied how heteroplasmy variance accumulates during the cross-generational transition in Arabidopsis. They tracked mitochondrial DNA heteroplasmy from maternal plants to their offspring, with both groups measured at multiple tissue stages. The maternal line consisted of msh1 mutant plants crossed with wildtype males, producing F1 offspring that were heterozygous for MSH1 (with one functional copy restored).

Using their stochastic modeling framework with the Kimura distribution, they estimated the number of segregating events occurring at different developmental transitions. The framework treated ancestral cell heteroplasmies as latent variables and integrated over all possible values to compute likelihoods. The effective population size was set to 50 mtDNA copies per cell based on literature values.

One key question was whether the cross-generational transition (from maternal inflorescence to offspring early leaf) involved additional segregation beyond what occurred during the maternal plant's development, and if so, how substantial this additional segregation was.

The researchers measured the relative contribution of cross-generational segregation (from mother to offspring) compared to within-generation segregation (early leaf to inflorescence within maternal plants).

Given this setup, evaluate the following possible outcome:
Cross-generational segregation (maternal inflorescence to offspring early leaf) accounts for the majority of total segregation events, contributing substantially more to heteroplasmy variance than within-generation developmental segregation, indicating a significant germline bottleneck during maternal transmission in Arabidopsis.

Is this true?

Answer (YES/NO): YES